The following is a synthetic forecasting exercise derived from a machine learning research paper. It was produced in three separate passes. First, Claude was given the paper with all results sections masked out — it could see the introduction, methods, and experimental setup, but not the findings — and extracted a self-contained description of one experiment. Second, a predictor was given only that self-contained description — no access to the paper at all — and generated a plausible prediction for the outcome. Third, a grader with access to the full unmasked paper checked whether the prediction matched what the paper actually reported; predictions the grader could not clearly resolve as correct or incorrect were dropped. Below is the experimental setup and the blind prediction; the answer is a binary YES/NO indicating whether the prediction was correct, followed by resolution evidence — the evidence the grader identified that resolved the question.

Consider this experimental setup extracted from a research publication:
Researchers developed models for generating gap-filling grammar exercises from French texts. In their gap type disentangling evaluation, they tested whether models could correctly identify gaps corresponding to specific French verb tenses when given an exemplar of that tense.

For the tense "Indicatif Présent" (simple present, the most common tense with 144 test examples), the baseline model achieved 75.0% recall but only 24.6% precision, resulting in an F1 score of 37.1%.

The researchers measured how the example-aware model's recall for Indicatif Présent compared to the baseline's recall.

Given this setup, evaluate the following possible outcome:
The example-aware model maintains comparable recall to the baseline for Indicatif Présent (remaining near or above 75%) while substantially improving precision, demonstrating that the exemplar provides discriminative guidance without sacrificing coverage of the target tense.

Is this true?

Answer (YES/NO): NO